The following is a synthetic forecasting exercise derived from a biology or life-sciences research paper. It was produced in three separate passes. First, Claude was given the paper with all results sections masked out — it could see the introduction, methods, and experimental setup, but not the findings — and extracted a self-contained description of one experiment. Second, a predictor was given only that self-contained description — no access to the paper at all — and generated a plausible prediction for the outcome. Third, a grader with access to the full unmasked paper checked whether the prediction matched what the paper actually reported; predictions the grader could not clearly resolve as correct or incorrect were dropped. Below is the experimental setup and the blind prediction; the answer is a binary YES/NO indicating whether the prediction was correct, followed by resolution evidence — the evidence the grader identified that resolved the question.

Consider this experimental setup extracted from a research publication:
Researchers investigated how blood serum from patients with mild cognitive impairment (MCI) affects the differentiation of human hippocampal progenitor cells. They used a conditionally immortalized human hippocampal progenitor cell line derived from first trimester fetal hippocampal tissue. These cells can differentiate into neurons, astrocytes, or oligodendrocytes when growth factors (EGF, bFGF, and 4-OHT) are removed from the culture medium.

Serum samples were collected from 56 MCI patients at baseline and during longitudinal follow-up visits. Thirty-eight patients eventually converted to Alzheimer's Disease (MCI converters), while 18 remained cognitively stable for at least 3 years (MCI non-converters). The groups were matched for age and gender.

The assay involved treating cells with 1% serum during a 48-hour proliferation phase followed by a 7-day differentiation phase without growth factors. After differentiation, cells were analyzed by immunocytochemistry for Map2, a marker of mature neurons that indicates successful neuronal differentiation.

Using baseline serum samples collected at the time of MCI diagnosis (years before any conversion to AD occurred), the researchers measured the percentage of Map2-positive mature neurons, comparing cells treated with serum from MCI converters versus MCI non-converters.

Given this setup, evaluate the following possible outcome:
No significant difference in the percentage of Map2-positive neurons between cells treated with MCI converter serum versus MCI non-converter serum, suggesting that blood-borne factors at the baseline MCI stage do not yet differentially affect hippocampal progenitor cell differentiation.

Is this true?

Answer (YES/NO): NO